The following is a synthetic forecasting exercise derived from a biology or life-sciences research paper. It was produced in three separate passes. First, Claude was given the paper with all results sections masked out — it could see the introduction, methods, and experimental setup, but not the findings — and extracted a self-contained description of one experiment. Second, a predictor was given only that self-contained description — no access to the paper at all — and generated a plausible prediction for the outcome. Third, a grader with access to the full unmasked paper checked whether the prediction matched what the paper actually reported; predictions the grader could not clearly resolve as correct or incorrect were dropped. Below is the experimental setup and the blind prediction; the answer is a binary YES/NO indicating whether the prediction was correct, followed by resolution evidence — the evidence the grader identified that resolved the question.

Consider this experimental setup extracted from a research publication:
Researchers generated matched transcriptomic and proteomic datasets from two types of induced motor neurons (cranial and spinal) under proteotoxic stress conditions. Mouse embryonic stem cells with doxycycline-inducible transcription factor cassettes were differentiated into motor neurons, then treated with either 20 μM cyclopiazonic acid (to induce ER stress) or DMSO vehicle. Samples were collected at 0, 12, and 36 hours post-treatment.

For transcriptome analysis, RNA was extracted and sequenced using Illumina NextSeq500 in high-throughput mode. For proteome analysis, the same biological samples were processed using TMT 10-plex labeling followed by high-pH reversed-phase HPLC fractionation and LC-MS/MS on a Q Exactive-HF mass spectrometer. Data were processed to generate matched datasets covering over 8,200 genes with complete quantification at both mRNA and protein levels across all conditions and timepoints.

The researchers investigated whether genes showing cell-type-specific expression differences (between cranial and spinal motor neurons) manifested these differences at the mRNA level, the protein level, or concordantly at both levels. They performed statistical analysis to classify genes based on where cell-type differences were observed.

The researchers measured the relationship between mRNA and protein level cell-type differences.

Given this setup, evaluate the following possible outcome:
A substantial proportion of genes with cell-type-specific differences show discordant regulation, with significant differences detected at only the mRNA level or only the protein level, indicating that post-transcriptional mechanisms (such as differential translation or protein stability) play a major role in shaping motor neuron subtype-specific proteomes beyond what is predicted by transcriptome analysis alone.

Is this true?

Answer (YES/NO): YES